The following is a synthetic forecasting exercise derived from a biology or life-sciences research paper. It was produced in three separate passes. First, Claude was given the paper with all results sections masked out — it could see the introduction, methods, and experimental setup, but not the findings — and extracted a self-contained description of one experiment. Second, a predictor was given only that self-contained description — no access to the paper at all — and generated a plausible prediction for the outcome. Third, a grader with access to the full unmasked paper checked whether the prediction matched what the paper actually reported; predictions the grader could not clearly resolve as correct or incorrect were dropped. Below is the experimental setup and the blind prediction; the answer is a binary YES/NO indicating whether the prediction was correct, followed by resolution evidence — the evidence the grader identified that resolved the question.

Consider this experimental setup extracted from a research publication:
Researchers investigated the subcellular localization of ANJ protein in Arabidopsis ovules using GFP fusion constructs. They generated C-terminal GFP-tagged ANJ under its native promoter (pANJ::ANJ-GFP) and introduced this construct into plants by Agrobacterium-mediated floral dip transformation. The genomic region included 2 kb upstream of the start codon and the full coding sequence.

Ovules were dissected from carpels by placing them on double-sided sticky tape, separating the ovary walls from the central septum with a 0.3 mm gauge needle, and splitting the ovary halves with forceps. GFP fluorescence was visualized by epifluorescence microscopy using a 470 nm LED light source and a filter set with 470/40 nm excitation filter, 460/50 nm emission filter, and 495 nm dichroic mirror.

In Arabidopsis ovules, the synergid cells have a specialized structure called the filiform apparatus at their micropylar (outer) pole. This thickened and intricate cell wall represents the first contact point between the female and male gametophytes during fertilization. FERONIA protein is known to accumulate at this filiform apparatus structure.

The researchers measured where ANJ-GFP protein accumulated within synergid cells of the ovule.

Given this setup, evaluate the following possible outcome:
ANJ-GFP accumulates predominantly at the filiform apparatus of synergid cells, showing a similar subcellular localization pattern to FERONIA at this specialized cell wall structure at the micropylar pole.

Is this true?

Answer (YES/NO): YES